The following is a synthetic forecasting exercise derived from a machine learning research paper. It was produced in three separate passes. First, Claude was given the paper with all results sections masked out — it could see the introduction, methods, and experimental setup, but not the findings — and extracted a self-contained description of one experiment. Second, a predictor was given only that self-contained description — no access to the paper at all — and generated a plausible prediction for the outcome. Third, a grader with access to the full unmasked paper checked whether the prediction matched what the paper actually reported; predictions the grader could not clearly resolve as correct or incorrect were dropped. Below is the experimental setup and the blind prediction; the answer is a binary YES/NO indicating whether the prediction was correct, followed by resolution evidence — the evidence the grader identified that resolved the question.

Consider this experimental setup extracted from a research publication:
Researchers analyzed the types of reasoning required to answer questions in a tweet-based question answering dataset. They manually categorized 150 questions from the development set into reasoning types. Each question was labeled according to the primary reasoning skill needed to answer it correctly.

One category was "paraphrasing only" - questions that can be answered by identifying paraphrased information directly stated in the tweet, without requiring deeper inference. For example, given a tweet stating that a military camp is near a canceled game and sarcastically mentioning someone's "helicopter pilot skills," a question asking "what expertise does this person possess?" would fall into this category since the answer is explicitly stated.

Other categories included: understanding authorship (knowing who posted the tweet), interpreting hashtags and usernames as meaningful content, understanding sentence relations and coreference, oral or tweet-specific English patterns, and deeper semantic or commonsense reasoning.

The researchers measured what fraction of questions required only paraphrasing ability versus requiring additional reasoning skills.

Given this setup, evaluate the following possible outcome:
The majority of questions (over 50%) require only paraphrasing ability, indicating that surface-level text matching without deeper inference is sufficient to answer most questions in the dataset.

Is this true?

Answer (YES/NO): NO